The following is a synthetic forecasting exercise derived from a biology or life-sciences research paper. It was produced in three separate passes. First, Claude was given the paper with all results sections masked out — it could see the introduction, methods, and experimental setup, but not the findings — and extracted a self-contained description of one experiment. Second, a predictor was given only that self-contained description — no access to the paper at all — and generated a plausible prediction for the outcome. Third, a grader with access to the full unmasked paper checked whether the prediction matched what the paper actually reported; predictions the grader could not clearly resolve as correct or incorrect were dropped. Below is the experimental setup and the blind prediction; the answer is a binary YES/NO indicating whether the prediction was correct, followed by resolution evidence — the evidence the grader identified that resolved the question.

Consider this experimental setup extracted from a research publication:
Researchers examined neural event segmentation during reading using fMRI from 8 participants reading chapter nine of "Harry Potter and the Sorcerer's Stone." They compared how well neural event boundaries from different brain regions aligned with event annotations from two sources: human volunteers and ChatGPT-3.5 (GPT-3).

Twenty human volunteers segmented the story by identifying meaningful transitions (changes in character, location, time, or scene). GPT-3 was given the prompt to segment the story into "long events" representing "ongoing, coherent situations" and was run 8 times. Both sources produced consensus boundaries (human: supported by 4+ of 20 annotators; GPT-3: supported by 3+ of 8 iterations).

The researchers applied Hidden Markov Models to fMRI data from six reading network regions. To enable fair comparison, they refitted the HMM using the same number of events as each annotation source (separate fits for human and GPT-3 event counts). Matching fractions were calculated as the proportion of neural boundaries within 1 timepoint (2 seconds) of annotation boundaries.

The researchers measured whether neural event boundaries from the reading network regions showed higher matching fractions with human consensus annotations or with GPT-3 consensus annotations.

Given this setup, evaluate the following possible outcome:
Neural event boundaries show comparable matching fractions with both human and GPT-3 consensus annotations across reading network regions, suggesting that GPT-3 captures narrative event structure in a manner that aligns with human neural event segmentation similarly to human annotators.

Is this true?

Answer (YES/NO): NO